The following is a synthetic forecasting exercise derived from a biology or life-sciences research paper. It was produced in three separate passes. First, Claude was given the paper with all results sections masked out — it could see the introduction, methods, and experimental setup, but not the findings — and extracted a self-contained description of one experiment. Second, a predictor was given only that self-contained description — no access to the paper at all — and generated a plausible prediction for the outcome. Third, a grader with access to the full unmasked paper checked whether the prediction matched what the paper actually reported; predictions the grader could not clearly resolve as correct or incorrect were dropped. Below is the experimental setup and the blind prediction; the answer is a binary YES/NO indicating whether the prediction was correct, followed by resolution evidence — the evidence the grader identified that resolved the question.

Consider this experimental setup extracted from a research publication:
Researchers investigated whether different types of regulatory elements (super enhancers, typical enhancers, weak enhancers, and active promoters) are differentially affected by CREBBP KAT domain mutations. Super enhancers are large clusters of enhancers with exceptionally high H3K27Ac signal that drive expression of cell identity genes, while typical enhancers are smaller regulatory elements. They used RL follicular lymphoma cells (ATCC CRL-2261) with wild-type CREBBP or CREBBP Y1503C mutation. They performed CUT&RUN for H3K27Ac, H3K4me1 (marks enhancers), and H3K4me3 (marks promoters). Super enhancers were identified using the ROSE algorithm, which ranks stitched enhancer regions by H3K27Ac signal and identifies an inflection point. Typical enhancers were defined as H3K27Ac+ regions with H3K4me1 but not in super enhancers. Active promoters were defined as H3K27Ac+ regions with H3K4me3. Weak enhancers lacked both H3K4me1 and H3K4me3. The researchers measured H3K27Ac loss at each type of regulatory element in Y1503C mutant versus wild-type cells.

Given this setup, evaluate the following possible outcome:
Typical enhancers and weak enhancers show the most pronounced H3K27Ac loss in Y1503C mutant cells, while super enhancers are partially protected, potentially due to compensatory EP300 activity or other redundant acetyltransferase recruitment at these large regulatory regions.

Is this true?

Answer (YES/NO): NO